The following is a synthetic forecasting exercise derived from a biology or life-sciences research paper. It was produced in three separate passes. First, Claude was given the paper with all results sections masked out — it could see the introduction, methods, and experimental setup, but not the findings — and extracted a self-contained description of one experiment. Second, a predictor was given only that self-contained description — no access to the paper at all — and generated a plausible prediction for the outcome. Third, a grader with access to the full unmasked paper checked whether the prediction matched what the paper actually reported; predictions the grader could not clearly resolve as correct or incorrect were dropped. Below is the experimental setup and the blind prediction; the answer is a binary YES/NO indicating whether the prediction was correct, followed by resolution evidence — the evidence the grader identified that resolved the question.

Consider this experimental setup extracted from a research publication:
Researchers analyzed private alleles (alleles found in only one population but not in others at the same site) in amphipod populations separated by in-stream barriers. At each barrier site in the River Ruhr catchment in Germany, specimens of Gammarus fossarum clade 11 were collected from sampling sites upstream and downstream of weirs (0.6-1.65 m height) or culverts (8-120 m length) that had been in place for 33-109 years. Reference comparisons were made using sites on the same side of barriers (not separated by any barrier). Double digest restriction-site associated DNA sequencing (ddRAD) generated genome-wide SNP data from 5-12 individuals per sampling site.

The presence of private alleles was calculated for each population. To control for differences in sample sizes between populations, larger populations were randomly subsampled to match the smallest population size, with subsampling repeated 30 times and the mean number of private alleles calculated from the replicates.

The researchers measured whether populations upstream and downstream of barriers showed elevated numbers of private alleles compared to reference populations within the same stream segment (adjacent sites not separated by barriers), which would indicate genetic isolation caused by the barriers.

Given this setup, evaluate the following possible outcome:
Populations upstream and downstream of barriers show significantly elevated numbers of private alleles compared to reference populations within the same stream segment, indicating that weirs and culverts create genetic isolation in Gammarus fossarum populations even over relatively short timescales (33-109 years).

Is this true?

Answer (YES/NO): NO